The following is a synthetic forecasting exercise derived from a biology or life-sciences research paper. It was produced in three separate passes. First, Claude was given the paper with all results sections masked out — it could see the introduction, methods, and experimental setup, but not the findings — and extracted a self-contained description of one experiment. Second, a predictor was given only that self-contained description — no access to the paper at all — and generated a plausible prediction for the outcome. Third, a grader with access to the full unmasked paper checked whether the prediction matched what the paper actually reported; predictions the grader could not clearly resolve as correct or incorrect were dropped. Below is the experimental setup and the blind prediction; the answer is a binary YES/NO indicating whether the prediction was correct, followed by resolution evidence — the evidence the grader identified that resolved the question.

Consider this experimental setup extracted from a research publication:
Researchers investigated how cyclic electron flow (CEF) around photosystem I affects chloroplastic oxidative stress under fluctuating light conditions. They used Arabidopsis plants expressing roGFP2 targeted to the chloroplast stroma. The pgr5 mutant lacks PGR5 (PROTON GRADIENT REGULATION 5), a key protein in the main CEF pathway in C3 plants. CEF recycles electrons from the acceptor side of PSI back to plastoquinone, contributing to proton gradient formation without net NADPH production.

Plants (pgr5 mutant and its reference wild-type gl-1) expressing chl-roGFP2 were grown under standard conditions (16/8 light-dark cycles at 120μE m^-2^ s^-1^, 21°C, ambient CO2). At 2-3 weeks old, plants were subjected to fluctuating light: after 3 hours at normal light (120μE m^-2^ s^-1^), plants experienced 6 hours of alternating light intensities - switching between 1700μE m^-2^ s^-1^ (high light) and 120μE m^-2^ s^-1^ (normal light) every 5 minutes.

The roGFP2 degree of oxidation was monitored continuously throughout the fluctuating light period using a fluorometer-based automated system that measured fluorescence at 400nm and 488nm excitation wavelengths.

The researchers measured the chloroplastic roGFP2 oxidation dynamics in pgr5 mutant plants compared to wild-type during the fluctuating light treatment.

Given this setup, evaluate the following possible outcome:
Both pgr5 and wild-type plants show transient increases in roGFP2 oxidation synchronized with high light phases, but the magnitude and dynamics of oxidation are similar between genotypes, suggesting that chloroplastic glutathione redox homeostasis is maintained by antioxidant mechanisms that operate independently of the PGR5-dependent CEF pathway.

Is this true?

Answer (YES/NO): NO